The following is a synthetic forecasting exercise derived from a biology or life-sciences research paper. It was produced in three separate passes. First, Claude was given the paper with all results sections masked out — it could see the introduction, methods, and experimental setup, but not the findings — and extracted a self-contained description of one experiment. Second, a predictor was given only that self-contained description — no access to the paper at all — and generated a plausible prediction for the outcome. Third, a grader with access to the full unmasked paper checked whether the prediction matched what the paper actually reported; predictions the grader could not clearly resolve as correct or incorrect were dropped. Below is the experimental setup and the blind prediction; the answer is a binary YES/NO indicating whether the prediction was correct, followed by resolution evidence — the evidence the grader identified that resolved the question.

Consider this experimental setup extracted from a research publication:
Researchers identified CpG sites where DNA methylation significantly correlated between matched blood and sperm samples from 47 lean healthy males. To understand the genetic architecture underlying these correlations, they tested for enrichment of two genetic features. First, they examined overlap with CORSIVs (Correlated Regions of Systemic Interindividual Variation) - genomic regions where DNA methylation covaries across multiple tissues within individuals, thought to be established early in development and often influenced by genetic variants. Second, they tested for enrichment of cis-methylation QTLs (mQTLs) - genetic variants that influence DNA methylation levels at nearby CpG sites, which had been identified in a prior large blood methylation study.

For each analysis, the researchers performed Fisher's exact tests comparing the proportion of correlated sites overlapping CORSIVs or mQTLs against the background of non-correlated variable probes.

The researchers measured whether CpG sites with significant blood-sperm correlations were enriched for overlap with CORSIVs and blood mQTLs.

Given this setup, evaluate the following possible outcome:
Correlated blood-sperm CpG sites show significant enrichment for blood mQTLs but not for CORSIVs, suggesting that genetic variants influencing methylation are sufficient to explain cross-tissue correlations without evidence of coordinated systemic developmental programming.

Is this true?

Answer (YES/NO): NO